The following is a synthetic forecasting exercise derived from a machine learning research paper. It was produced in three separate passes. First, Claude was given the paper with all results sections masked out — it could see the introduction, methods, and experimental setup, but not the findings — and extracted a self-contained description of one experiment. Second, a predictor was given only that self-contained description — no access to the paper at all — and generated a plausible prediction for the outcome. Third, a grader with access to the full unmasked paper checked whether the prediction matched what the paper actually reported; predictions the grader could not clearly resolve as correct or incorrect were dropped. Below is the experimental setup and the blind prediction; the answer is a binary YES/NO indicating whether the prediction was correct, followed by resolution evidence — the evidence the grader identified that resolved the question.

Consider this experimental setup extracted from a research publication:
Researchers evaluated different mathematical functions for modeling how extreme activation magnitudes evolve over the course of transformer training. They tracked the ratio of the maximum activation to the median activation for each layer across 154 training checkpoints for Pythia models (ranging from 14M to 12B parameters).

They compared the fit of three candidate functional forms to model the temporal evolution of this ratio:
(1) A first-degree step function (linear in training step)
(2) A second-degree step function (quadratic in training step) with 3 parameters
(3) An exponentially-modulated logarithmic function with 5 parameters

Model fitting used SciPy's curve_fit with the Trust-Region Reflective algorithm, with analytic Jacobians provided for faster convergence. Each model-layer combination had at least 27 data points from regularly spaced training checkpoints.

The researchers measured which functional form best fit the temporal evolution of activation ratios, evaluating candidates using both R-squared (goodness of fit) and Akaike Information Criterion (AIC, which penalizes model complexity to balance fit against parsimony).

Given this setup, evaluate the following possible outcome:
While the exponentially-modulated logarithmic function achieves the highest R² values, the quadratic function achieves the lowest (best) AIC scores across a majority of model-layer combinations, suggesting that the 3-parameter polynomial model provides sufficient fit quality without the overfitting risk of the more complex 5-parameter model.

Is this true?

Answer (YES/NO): NO